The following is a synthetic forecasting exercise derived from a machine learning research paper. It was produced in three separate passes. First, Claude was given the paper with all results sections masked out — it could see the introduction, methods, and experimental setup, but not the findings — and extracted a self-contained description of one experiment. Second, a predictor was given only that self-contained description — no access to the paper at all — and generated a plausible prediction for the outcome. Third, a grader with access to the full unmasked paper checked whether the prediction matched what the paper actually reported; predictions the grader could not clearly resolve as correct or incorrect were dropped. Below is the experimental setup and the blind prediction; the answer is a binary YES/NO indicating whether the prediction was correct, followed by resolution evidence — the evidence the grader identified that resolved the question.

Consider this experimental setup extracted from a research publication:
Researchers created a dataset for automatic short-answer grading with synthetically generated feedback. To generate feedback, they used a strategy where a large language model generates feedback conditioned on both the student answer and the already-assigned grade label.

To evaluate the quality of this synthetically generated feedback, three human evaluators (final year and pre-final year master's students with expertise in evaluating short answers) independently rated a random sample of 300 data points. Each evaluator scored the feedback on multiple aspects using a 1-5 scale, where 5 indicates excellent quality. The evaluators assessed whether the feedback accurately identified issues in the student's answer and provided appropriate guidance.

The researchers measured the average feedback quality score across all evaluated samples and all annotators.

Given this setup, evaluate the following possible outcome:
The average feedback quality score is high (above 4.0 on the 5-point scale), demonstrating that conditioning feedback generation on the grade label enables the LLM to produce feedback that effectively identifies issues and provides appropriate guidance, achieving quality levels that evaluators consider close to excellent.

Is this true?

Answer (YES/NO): YES